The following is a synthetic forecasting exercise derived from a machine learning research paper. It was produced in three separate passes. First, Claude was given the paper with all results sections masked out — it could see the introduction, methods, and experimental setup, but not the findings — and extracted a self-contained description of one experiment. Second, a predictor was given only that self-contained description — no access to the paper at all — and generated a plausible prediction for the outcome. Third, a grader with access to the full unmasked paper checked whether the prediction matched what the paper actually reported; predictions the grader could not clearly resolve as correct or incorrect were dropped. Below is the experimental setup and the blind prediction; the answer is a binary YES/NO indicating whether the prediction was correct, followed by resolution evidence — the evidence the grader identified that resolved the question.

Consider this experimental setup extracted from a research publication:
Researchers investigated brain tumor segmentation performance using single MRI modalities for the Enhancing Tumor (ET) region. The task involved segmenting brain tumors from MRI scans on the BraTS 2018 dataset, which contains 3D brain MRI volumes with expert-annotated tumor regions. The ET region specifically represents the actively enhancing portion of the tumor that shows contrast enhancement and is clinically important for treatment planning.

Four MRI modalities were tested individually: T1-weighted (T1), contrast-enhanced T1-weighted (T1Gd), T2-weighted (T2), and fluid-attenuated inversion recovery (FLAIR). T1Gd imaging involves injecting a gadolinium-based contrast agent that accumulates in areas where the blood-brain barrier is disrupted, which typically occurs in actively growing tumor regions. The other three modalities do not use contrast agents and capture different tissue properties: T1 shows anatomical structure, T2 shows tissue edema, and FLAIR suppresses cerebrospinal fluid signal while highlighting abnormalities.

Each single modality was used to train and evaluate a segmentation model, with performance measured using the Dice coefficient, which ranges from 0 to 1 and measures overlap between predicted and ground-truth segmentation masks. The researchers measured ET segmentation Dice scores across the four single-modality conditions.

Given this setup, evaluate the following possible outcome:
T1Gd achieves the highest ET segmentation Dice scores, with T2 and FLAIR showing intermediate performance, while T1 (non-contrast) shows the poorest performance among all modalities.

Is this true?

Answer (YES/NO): NO